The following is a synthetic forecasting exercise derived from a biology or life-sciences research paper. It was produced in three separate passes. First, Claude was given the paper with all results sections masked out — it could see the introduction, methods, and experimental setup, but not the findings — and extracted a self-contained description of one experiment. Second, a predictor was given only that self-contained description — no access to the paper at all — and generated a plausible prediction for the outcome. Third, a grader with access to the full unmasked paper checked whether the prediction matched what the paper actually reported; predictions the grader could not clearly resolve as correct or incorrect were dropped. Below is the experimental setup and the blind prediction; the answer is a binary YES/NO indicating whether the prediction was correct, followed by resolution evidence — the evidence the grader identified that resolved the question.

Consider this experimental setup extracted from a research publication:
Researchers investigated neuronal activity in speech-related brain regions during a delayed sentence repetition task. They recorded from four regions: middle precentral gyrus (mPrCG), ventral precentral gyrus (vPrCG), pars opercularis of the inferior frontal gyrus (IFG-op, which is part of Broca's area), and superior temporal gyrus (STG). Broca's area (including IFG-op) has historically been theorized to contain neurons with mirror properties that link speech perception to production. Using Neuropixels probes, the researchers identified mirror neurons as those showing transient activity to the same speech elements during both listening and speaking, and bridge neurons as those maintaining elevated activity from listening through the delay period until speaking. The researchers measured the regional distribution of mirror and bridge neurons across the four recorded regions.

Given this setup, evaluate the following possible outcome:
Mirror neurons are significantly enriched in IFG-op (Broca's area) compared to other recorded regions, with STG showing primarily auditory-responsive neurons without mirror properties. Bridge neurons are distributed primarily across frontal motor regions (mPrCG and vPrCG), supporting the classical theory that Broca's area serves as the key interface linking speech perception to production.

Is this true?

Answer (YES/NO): NO